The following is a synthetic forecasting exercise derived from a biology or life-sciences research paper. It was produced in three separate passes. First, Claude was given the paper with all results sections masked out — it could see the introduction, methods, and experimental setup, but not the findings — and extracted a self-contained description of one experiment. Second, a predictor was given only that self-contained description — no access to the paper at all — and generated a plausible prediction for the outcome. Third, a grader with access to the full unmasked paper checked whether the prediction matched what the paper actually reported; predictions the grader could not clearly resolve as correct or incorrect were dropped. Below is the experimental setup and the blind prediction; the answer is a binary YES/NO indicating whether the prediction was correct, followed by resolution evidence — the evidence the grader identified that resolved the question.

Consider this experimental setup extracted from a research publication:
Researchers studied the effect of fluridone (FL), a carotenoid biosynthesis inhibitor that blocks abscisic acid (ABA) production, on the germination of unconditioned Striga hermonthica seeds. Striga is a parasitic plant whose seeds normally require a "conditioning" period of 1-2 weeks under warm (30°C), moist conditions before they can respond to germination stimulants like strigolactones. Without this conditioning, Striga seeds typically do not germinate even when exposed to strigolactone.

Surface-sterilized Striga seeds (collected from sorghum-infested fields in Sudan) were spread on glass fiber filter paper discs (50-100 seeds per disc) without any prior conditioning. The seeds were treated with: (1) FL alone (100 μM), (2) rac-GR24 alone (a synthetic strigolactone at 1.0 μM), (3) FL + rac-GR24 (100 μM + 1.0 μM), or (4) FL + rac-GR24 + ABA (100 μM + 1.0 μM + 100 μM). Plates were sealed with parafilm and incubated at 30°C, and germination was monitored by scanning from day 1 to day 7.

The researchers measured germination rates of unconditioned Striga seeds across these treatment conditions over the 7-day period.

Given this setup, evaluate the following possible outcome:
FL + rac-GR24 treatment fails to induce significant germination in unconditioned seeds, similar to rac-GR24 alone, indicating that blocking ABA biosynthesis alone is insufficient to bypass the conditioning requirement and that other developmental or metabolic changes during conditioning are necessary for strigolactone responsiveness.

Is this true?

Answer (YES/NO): NO